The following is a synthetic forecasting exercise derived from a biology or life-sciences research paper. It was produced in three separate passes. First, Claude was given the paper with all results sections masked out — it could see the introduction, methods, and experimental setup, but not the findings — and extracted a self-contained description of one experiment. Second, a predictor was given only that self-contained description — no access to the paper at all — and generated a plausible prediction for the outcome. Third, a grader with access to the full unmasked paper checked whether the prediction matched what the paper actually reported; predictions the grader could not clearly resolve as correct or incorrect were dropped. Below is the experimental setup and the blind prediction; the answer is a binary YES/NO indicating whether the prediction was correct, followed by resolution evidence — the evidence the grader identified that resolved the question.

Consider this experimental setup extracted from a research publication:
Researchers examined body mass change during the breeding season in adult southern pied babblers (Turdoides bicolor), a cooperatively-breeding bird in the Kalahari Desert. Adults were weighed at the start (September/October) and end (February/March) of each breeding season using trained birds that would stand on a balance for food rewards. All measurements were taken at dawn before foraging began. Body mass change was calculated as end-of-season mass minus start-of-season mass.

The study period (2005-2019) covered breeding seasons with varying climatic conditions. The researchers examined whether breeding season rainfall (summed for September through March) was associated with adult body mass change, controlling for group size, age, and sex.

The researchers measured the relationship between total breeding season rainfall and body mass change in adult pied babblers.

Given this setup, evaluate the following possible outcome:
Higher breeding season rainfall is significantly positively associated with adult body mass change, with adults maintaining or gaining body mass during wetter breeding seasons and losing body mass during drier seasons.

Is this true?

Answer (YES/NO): YES